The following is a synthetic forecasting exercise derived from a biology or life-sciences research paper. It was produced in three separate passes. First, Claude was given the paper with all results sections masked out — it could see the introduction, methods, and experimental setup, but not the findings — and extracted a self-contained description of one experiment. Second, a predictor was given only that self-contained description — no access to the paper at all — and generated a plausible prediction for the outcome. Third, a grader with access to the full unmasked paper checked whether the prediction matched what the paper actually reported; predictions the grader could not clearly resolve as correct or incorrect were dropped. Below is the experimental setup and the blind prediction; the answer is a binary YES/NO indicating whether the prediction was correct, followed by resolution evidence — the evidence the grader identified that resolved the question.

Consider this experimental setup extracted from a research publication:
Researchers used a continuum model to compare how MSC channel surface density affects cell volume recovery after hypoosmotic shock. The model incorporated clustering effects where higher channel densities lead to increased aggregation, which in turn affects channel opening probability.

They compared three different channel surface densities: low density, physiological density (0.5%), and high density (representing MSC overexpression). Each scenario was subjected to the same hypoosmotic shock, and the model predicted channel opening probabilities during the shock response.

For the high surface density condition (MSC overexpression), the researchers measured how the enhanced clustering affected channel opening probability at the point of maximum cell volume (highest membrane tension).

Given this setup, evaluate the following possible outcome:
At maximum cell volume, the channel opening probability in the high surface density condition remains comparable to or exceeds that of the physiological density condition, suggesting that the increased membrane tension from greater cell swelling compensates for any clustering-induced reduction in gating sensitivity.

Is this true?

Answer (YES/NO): NO